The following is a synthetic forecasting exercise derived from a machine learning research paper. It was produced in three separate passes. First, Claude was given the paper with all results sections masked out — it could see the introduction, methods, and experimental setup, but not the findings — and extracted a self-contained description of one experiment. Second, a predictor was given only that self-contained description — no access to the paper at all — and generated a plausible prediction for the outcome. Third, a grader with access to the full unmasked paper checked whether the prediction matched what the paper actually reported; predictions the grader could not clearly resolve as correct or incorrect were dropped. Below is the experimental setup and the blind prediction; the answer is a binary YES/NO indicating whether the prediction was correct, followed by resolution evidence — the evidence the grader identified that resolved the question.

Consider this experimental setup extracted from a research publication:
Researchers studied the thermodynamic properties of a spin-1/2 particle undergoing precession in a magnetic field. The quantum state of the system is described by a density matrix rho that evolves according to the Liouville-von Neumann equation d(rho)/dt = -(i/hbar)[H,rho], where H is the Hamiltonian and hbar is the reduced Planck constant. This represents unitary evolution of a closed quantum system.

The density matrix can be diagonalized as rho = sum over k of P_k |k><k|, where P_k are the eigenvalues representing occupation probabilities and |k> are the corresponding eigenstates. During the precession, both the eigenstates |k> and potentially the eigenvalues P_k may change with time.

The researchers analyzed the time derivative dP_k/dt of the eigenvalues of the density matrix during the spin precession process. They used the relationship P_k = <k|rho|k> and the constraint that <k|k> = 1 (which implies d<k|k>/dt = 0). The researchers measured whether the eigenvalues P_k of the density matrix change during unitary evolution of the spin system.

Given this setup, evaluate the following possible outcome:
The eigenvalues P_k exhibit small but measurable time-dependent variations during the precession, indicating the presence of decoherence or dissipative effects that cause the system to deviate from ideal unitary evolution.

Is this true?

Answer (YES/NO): NO